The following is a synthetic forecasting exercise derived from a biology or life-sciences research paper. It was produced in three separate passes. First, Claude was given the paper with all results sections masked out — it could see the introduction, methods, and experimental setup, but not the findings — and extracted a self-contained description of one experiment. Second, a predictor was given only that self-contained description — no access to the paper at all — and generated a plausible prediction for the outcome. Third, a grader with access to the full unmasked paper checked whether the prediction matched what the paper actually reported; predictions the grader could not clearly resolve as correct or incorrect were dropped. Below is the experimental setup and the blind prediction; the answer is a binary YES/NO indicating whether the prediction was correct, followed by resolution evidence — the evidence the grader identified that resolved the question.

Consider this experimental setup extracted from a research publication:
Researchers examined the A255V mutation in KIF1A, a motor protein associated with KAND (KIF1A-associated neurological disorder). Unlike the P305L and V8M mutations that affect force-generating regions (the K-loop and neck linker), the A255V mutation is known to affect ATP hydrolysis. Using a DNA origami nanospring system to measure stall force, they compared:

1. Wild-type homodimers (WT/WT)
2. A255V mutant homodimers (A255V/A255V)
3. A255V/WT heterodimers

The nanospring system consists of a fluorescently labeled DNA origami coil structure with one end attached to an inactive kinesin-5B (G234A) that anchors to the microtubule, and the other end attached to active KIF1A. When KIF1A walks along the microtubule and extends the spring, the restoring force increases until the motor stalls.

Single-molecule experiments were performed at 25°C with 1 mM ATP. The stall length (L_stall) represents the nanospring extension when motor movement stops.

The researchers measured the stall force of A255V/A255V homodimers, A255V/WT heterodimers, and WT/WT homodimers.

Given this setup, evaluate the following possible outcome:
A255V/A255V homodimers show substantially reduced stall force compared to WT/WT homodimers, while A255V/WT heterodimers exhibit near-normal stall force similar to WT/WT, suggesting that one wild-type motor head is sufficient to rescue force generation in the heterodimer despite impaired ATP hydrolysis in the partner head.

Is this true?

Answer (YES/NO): NO